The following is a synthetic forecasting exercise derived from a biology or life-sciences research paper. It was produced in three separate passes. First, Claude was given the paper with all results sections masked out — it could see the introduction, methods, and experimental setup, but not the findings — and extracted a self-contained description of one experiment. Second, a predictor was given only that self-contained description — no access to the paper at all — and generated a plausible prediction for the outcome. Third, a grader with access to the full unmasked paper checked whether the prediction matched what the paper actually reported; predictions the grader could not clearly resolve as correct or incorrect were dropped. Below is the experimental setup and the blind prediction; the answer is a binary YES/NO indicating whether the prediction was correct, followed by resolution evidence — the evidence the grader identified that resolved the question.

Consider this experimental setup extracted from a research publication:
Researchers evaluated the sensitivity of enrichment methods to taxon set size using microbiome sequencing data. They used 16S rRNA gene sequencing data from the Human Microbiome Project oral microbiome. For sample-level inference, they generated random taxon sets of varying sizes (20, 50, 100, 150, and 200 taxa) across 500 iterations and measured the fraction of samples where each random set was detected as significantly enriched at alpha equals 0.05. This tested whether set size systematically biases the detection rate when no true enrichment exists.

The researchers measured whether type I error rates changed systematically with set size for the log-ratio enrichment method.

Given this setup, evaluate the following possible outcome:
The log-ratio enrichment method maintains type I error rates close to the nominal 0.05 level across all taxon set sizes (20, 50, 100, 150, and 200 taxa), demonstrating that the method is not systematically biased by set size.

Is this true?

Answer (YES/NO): YES